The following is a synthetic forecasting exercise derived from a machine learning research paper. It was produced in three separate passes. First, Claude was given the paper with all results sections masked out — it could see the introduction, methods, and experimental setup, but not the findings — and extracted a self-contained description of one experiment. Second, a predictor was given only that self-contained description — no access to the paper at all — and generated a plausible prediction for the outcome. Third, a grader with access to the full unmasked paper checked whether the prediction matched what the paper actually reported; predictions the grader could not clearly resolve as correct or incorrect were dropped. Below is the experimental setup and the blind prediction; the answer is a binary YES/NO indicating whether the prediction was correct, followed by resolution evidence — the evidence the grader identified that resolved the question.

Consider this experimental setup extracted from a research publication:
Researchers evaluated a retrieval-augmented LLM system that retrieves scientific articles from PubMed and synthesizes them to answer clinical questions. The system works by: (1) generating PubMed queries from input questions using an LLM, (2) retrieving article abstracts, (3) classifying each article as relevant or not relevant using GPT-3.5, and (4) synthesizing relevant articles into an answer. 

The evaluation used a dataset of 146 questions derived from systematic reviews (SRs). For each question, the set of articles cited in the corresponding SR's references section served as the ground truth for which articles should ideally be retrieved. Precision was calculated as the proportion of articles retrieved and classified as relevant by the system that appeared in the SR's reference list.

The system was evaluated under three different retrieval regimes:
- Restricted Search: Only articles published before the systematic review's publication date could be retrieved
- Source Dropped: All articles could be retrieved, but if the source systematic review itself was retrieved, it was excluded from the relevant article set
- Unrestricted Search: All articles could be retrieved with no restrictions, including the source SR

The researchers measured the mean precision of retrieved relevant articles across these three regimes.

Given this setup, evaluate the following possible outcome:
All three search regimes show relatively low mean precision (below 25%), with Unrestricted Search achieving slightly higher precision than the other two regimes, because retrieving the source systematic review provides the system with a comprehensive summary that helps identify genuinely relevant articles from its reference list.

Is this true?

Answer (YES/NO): NO